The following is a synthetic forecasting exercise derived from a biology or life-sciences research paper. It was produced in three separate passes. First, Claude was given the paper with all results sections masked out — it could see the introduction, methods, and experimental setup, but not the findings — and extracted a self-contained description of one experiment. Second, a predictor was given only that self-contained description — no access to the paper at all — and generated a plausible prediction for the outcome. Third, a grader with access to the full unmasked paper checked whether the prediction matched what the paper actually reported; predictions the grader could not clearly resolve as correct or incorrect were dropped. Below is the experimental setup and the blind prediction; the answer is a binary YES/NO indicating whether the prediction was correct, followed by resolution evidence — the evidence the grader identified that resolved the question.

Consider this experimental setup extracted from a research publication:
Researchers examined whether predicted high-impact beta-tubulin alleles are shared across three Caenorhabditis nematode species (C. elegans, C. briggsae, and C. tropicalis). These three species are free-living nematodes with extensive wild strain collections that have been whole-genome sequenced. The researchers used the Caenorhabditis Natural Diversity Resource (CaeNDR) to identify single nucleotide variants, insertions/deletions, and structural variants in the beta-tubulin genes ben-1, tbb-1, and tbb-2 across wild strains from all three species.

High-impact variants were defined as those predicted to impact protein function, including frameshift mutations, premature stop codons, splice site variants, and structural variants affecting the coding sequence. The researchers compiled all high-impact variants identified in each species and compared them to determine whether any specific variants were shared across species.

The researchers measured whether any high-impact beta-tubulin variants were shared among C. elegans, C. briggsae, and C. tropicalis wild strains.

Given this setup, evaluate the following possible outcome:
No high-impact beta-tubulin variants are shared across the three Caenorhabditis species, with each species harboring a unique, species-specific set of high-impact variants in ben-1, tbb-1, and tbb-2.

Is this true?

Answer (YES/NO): YES